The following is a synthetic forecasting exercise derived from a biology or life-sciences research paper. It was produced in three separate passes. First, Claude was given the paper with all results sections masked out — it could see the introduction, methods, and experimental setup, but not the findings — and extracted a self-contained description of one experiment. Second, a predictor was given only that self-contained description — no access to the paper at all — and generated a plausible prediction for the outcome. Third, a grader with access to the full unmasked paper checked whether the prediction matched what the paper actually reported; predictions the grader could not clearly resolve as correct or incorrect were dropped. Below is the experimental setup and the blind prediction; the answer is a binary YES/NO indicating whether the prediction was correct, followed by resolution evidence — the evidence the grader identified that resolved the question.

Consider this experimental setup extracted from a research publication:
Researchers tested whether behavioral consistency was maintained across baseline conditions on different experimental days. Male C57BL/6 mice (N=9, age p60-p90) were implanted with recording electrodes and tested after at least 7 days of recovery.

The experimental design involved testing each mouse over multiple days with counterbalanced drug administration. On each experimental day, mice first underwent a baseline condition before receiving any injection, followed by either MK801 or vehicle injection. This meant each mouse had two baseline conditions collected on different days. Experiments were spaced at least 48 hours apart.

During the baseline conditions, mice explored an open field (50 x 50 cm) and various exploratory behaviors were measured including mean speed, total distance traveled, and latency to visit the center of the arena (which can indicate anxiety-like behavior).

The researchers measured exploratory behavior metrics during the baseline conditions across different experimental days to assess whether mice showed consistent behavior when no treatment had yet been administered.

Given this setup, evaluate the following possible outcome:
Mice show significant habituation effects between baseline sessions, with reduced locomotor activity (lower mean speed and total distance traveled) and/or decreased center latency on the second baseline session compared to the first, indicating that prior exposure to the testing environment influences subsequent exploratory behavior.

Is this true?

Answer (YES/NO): NO